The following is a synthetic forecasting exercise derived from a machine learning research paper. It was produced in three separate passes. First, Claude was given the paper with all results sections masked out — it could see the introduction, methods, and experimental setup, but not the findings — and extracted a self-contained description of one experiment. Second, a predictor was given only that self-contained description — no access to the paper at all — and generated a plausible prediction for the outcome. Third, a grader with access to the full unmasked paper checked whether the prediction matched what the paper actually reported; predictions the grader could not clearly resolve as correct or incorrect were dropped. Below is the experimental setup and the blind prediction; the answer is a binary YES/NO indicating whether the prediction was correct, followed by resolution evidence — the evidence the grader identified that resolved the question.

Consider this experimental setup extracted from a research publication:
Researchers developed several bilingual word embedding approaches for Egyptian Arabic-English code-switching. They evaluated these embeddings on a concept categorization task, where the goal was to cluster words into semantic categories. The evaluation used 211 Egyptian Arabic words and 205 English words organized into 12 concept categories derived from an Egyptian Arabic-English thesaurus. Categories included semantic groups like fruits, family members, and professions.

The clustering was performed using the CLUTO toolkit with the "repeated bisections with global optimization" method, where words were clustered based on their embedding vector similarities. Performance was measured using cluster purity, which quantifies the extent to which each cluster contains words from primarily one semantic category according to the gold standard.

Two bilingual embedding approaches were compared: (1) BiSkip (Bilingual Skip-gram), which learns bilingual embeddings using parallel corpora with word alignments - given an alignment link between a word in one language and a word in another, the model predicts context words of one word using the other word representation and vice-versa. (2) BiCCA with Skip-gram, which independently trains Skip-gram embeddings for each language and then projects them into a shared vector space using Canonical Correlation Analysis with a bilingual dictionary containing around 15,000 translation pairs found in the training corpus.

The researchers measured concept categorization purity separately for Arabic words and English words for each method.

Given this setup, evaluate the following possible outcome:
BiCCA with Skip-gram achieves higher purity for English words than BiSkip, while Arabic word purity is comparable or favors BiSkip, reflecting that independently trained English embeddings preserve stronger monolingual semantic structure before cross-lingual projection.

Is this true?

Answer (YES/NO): YES